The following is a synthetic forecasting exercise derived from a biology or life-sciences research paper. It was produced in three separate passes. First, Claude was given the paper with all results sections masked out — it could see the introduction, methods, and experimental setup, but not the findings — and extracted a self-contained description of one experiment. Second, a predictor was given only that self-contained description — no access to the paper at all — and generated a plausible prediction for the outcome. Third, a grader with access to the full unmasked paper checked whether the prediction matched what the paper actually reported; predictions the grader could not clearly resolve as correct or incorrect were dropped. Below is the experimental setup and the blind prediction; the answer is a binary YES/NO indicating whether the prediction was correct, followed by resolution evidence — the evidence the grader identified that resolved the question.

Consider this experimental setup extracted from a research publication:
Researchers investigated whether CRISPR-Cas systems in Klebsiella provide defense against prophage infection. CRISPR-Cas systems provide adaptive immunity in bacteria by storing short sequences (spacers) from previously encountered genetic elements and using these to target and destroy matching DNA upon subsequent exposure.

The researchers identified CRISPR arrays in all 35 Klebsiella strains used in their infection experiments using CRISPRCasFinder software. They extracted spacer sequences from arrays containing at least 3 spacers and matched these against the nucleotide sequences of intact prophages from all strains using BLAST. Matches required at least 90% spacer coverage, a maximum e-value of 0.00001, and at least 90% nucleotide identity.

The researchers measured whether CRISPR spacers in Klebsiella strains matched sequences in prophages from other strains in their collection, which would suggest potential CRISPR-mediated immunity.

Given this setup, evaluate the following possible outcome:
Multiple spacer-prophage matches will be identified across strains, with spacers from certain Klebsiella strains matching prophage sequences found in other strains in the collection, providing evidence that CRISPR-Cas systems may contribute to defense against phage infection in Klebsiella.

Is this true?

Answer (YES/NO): NO